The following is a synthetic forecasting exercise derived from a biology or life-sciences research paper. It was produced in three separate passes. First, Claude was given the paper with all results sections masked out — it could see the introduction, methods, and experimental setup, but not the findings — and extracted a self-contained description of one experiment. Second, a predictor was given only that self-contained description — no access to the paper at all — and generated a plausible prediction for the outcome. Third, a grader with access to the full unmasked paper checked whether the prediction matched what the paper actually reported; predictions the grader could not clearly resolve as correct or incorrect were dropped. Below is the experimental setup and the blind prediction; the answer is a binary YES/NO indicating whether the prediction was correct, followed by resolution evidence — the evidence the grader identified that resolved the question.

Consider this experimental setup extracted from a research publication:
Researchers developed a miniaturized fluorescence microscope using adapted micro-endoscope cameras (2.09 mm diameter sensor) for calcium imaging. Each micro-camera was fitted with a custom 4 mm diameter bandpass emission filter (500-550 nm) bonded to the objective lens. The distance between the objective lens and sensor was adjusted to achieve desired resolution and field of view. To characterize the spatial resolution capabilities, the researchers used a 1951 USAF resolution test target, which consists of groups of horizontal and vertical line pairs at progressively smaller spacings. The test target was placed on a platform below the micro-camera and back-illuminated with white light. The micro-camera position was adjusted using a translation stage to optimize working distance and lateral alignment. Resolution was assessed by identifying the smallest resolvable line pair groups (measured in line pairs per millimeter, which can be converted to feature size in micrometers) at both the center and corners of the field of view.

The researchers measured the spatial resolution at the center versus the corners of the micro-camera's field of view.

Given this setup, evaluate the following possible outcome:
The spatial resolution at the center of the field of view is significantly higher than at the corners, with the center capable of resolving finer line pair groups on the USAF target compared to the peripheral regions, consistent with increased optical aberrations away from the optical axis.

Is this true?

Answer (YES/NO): YES